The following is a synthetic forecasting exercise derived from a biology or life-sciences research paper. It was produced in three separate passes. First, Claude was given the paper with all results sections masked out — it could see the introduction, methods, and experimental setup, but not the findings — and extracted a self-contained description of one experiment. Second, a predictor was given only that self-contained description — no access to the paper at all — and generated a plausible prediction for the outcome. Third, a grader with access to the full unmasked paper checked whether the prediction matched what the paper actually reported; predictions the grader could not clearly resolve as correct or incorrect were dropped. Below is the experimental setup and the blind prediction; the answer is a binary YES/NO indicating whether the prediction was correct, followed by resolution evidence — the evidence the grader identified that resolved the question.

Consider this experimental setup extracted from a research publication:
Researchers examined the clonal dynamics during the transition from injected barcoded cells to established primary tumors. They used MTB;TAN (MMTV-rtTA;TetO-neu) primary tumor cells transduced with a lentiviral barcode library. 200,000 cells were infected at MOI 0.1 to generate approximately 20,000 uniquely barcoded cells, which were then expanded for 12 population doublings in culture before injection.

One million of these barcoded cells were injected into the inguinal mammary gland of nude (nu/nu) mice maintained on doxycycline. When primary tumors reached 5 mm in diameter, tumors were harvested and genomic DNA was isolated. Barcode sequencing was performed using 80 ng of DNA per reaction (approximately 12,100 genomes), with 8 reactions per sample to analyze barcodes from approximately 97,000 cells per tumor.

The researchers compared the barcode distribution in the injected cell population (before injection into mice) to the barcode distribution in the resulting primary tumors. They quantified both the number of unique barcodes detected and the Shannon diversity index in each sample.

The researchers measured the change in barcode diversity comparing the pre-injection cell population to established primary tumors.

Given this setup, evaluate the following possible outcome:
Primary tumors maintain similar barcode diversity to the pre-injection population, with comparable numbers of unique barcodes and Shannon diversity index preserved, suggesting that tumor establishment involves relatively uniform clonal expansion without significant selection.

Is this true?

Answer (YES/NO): NO